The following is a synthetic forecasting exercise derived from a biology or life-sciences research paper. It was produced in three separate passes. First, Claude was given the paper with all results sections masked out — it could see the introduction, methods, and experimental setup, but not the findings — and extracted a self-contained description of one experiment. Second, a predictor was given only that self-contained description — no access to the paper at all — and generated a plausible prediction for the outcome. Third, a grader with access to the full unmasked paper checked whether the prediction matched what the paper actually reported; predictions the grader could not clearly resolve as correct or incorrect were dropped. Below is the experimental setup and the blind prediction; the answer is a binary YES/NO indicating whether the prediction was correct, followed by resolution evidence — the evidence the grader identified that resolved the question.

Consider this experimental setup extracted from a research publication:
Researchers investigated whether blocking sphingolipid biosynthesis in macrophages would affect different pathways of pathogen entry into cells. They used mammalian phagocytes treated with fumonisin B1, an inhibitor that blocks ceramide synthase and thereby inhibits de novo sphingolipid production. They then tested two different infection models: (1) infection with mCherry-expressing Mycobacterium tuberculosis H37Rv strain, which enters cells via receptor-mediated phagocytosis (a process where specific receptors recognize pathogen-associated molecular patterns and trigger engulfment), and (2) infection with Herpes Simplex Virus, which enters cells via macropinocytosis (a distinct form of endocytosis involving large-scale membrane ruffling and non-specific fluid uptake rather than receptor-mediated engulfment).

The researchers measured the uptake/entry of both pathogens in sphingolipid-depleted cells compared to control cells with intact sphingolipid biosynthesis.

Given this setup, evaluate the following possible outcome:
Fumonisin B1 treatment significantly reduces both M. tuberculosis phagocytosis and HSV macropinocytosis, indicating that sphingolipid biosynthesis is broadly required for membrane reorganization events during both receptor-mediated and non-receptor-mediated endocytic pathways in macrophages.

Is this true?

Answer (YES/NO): NO